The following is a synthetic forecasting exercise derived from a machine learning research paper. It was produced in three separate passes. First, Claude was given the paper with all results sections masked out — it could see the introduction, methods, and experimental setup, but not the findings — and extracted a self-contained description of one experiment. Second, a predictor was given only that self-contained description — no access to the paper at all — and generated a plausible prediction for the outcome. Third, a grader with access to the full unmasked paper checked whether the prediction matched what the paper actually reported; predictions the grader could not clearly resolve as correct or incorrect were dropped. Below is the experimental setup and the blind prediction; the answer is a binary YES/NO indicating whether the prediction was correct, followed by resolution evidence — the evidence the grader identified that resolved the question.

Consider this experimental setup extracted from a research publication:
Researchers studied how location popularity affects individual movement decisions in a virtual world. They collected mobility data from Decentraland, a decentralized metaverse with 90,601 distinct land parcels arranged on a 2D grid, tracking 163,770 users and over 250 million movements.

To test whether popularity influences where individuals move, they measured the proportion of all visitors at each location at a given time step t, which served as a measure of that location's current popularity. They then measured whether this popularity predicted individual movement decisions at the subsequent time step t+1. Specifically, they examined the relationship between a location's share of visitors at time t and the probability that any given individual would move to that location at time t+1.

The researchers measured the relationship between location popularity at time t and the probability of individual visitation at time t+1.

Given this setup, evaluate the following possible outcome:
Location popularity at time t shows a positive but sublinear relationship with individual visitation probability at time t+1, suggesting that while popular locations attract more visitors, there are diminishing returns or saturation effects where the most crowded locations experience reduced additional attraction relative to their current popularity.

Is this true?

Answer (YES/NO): NO